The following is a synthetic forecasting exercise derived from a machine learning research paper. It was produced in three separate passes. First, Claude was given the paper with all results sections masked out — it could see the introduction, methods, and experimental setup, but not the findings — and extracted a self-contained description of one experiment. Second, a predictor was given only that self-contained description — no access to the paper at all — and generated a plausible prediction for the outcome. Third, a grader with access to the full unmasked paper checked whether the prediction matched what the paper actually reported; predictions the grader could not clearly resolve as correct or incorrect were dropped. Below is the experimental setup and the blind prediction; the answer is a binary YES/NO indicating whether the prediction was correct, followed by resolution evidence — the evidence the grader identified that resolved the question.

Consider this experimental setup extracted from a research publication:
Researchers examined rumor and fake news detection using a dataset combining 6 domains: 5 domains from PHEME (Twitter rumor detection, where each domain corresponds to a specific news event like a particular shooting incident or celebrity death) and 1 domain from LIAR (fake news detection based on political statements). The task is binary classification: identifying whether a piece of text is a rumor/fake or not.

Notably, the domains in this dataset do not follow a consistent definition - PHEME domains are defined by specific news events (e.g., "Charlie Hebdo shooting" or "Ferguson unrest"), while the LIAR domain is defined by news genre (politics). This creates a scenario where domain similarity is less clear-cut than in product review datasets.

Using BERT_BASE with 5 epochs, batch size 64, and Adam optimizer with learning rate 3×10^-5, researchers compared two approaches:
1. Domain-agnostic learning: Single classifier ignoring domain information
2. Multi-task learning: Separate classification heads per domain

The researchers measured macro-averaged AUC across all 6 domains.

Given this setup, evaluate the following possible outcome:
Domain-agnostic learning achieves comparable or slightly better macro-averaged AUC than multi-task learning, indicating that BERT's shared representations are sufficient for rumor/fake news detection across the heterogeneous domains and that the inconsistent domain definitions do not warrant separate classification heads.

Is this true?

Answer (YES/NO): NO